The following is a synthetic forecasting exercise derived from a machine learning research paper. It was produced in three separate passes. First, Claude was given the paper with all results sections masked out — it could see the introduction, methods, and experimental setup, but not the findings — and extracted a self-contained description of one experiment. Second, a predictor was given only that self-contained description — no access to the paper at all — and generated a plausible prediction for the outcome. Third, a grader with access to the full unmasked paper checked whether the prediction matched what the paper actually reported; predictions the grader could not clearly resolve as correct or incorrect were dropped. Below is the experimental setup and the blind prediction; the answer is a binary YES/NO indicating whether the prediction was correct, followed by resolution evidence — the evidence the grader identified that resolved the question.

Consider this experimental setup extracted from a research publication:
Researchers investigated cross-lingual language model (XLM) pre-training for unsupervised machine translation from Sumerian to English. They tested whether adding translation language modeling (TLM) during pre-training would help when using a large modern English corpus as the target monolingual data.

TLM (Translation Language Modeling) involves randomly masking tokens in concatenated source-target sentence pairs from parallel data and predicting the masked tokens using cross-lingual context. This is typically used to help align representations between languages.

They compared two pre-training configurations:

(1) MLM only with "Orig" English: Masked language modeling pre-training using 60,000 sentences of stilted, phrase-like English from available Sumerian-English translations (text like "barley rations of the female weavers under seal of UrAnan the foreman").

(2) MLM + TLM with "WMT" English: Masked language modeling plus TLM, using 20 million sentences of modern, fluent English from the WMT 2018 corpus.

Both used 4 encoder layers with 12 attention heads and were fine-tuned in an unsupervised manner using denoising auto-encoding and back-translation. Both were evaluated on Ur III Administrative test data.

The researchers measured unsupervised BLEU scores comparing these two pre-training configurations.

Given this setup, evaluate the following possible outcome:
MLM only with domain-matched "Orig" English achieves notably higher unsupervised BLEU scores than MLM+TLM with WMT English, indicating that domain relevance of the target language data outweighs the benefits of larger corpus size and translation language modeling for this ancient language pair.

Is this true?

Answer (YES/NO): YES